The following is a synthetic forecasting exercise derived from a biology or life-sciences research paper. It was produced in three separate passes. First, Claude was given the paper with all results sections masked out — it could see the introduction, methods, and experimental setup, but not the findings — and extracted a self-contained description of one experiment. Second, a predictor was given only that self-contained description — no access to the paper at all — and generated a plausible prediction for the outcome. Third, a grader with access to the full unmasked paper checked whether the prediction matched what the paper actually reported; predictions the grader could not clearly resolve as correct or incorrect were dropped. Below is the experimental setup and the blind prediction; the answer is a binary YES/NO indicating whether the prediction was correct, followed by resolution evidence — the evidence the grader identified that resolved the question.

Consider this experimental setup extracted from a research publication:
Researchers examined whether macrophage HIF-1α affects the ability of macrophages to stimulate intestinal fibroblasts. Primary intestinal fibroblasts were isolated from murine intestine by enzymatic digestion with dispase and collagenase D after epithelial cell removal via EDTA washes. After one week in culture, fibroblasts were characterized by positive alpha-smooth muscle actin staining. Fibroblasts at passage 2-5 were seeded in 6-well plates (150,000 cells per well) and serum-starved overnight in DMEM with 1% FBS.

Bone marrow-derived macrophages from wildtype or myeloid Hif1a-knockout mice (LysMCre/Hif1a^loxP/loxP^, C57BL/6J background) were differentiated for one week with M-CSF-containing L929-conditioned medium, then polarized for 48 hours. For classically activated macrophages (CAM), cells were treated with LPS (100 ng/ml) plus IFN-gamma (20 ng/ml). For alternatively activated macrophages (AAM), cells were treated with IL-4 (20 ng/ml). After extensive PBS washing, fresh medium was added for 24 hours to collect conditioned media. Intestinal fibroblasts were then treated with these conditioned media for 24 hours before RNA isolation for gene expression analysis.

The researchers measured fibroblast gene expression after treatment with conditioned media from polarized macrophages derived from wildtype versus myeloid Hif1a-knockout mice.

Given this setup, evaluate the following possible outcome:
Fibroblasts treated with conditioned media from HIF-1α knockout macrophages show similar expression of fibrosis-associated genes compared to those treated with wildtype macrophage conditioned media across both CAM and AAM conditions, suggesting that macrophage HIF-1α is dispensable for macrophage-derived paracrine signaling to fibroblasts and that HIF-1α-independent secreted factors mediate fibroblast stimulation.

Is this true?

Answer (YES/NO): NO